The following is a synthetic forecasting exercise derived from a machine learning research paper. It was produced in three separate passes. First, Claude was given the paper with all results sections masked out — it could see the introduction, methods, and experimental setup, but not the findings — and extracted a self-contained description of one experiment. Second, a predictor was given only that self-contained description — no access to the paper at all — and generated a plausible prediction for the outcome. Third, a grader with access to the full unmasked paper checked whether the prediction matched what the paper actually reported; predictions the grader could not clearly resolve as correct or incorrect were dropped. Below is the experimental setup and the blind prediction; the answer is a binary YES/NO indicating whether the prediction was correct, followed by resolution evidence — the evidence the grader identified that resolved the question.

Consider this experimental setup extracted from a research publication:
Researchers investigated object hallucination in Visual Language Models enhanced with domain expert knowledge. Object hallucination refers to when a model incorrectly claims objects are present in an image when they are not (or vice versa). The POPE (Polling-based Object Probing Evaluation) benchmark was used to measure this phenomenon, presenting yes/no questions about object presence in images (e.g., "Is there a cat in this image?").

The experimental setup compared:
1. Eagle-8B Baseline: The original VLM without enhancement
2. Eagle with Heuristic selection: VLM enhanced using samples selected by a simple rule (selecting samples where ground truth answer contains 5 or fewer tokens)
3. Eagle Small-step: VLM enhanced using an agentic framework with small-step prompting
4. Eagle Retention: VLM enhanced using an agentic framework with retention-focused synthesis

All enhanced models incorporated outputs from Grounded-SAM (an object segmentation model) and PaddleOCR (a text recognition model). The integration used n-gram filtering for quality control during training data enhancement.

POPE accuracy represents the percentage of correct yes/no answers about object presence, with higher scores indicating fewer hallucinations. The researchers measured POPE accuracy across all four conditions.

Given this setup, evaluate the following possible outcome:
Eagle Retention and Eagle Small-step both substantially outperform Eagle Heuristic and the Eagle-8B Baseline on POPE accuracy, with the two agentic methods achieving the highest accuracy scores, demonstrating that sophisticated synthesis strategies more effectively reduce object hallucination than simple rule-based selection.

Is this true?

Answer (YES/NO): NO